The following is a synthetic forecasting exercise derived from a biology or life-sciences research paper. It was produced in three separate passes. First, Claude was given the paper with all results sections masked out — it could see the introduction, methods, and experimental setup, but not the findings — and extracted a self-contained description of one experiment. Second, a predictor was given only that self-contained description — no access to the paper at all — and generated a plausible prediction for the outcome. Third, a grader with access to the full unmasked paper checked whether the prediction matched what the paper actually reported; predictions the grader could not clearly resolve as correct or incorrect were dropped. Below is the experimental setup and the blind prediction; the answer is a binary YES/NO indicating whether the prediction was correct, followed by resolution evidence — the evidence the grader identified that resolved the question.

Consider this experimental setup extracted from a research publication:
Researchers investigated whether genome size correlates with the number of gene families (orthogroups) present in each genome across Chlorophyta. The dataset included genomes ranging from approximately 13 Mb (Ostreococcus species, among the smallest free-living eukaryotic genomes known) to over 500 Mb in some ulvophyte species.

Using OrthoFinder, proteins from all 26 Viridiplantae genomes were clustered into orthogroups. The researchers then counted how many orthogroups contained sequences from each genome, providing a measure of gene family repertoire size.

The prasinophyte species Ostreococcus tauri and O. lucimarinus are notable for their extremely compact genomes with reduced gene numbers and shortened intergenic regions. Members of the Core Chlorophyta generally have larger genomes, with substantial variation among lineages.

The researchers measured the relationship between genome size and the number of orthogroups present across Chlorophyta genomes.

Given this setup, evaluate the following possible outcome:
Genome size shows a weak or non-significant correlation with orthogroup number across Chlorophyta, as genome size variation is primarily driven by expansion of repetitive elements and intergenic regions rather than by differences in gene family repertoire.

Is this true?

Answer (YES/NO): NO